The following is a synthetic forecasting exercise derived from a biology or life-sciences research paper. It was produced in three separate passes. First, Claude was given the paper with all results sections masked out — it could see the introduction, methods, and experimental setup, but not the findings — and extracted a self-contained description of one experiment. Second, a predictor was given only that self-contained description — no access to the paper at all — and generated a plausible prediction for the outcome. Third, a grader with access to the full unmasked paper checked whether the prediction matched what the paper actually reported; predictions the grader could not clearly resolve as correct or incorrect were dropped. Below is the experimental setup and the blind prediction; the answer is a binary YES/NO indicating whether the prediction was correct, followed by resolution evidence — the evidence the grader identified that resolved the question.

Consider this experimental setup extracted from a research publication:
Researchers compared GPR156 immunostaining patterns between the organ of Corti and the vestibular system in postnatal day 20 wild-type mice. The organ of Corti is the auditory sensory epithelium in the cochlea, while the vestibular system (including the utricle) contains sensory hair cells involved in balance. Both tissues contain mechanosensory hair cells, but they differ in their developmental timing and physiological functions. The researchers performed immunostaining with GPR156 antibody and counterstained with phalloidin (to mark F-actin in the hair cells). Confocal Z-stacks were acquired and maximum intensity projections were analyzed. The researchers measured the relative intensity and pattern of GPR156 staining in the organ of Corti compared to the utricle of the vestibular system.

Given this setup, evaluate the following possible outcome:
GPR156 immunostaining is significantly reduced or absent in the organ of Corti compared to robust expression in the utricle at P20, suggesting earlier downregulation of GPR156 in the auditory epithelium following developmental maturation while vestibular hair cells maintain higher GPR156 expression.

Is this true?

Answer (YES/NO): NO